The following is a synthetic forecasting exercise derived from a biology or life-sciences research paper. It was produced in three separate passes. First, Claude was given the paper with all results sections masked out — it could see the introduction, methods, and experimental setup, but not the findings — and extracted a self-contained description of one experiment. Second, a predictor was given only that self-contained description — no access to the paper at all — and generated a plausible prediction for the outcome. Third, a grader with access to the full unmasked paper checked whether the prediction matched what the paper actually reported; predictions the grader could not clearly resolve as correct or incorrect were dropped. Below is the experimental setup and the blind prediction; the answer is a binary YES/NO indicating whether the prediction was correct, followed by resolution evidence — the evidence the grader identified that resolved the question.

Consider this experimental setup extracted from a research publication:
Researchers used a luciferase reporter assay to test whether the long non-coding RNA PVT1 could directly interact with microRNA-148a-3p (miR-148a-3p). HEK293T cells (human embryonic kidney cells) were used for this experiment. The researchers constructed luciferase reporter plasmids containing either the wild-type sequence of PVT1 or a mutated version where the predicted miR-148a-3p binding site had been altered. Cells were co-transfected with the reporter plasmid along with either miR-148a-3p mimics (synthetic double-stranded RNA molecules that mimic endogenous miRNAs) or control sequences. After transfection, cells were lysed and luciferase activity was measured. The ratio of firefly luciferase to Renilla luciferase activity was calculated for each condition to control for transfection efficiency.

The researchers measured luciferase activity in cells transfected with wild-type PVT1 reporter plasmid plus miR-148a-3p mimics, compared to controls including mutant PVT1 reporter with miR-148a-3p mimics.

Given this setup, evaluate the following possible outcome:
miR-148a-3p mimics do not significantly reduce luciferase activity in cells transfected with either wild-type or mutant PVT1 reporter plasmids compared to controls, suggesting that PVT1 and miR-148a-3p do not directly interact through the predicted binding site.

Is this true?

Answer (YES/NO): NO